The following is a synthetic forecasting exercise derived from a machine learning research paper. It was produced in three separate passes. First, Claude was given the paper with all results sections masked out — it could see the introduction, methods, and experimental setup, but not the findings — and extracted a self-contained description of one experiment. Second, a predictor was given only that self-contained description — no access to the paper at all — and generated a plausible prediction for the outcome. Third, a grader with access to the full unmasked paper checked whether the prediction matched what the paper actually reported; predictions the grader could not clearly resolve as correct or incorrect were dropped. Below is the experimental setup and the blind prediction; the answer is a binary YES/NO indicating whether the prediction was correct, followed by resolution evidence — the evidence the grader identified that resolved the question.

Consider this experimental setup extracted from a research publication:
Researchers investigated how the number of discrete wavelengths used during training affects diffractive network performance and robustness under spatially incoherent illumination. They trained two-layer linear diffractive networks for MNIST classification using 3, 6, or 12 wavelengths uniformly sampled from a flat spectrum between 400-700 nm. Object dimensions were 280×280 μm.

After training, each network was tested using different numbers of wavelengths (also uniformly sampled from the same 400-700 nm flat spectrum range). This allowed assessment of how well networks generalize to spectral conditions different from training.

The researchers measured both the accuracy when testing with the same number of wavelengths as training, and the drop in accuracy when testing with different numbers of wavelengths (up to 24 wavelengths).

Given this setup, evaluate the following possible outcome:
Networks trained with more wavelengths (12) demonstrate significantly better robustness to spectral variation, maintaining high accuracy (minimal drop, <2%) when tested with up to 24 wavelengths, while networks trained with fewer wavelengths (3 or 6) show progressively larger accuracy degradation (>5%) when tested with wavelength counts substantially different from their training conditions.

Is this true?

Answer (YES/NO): NO